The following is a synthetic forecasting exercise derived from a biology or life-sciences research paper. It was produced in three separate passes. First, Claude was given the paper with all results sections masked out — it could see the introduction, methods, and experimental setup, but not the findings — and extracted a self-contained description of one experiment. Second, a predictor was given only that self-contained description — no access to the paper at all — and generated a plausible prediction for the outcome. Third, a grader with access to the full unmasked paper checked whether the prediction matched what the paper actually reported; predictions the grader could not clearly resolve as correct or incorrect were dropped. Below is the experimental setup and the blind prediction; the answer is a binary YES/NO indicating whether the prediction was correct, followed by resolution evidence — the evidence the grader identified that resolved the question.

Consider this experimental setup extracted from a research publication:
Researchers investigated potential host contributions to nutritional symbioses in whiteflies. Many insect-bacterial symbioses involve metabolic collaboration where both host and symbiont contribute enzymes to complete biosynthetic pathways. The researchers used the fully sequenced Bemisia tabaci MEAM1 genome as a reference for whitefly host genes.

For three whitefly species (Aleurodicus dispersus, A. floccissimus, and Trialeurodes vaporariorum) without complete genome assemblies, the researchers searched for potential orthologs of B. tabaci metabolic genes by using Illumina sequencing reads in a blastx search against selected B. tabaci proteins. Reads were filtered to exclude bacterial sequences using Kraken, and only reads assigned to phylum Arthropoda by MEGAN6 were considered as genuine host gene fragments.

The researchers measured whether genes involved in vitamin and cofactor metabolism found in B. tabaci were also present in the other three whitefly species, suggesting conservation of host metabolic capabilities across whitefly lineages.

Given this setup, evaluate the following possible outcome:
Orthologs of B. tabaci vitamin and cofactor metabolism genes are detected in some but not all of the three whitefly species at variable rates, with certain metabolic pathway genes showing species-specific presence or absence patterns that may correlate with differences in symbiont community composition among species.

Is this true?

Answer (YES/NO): YES